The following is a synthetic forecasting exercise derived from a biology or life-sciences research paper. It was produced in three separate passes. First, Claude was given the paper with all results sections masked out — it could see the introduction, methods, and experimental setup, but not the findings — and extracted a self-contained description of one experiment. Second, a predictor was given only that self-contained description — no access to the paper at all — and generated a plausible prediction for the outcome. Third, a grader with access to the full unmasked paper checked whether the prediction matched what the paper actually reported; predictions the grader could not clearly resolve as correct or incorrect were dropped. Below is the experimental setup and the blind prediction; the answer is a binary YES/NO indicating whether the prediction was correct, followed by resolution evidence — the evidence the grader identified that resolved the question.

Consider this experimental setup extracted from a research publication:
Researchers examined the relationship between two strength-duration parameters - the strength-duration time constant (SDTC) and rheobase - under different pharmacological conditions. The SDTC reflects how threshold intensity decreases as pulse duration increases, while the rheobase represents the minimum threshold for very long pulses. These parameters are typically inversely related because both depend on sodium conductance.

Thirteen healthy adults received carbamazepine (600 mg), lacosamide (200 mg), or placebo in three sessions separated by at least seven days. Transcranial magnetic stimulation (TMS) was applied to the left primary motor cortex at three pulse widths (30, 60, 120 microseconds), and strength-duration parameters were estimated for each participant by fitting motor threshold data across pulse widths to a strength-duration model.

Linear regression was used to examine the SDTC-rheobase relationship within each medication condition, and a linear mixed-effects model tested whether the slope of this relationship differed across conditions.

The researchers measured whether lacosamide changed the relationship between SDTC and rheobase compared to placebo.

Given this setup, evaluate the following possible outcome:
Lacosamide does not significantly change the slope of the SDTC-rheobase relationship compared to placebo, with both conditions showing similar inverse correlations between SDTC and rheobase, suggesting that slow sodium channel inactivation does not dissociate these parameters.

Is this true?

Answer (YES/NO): NO